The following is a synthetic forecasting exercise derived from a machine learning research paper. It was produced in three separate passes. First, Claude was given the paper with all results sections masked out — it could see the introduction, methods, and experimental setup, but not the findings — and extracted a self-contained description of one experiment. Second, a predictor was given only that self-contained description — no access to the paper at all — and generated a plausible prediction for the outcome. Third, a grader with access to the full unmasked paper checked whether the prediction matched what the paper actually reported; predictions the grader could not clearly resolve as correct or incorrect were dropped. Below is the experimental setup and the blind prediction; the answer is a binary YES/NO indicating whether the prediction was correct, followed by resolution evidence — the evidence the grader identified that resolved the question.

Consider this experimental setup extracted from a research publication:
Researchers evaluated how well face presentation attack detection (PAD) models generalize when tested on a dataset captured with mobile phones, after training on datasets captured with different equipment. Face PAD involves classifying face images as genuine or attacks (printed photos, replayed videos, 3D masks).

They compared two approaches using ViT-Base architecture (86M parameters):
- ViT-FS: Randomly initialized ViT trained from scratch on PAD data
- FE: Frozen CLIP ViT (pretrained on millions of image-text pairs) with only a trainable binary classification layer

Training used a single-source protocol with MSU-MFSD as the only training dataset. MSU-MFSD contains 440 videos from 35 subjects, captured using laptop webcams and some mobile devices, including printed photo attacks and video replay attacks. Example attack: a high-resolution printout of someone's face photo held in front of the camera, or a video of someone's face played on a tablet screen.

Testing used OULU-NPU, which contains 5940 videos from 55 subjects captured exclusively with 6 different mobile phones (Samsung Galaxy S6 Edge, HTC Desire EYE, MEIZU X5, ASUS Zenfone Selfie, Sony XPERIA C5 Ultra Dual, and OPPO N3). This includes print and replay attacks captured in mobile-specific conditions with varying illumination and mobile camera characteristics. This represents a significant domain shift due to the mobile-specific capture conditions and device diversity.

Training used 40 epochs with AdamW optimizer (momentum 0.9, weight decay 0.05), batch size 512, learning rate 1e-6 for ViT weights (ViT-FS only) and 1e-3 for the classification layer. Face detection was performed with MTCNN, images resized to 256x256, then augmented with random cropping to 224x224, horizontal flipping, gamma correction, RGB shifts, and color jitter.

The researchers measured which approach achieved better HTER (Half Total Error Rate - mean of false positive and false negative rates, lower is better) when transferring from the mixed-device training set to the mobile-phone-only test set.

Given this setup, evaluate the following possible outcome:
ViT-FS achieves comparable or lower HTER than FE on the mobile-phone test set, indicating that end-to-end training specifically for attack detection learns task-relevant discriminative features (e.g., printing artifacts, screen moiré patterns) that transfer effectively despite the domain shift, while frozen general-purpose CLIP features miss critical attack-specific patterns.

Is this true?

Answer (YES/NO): YES